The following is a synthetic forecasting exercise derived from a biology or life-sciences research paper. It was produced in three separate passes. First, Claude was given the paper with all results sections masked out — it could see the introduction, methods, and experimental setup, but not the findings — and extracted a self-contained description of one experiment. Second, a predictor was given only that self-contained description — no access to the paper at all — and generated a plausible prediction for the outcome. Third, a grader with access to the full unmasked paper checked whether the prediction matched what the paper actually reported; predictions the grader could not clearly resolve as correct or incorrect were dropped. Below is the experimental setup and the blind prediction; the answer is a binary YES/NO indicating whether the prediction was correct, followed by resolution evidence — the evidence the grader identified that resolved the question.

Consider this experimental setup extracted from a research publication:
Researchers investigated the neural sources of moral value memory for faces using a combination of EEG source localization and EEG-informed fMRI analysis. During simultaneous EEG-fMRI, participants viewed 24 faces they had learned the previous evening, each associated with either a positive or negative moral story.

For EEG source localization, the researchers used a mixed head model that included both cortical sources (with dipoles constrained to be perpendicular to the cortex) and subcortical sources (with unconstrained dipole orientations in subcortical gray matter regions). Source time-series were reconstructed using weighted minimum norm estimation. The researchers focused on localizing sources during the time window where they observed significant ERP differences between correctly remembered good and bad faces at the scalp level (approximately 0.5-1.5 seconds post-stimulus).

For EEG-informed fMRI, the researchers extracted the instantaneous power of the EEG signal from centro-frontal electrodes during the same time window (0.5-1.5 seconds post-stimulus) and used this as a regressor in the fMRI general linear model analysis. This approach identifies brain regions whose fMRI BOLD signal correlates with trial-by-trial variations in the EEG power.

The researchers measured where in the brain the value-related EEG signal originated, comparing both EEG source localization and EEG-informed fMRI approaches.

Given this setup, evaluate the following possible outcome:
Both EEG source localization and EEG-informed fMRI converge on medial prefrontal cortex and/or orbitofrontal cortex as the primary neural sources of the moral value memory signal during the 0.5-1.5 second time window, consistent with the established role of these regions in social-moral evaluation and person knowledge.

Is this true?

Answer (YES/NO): NO